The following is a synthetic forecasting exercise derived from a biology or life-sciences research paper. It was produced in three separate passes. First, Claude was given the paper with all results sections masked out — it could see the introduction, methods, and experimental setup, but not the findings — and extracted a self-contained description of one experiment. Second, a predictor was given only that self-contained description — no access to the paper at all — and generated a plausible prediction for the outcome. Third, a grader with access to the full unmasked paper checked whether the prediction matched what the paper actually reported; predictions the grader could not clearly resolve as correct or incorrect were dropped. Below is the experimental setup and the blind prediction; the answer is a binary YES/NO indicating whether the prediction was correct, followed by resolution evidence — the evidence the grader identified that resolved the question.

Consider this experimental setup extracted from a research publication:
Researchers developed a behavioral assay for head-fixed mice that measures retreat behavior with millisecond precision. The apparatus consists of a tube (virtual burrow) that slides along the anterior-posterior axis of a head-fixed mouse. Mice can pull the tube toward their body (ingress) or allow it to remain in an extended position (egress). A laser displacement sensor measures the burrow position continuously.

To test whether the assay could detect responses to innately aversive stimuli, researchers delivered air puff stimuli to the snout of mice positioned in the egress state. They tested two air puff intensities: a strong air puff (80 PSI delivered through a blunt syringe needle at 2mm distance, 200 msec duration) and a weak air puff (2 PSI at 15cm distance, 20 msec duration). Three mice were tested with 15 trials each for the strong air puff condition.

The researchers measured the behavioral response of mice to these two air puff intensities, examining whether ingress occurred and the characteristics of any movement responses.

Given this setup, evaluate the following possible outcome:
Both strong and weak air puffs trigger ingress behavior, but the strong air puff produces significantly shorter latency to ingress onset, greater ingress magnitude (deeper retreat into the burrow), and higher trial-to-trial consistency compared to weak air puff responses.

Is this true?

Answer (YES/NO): NO